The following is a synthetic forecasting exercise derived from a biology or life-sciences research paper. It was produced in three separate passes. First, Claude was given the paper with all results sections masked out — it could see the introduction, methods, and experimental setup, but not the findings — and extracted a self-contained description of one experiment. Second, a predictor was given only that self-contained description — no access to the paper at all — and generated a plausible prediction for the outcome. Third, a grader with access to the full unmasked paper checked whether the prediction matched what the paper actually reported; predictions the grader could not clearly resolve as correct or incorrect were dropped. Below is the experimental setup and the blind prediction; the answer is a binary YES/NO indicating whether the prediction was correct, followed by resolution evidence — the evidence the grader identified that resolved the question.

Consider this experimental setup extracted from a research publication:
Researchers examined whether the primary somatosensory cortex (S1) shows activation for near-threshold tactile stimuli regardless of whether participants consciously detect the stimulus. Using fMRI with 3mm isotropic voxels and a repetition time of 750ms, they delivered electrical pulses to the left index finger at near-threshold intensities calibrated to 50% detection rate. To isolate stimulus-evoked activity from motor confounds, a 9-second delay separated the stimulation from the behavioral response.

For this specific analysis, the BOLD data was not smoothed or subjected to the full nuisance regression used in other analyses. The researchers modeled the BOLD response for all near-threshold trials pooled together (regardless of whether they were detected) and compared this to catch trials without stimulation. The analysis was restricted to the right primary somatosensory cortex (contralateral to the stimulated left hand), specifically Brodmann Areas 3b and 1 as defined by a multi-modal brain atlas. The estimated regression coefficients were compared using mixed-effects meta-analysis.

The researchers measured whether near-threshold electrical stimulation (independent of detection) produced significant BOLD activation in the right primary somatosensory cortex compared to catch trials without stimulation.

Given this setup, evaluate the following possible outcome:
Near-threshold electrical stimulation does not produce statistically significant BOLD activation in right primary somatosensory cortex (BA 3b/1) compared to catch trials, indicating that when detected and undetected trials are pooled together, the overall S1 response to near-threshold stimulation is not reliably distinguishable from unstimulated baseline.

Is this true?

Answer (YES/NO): YES